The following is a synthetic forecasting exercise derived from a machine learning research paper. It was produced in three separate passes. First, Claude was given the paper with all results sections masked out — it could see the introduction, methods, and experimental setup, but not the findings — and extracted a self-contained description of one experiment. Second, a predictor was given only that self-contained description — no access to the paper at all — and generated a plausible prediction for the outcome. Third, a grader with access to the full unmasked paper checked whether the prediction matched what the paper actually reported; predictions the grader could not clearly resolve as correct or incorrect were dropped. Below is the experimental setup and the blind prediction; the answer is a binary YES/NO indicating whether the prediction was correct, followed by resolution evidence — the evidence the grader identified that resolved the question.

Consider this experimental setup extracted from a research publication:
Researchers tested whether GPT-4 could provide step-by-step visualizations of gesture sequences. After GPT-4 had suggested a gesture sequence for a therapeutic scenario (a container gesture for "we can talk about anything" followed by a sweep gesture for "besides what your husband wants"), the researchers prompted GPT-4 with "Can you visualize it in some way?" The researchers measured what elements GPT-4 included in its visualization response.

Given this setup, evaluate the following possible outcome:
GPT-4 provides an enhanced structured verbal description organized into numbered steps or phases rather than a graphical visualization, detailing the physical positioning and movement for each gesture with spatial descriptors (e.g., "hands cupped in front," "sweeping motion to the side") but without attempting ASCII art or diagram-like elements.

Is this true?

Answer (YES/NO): YES